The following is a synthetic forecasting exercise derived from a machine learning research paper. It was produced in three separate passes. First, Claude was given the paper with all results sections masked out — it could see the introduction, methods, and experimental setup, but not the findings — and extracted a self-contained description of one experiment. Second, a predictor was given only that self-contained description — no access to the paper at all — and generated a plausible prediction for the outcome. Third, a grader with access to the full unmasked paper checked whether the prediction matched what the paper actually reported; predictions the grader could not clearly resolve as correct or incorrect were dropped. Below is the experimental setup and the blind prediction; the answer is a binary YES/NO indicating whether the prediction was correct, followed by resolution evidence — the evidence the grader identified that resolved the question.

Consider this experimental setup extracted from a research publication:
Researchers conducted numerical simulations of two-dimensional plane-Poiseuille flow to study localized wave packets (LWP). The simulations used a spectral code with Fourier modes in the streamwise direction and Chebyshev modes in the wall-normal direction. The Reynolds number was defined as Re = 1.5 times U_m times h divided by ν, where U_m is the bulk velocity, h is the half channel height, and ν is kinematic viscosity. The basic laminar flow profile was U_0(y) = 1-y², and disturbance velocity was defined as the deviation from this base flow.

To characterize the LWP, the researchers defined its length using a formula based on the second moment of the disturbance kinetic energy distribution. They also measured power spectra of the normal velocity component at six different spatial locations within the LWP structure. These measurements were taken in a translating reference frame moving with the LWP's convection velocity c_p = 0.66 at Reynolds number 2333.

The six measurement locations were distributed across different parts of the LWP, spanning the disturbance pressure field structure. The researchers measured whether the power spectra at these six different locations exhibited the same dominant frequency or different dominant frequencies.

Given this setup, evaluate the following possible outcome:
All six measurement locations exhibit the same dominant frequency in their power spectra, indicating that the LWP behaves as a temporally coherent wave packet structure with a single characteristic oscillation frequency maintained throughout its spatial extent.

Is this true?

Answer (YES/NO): YES